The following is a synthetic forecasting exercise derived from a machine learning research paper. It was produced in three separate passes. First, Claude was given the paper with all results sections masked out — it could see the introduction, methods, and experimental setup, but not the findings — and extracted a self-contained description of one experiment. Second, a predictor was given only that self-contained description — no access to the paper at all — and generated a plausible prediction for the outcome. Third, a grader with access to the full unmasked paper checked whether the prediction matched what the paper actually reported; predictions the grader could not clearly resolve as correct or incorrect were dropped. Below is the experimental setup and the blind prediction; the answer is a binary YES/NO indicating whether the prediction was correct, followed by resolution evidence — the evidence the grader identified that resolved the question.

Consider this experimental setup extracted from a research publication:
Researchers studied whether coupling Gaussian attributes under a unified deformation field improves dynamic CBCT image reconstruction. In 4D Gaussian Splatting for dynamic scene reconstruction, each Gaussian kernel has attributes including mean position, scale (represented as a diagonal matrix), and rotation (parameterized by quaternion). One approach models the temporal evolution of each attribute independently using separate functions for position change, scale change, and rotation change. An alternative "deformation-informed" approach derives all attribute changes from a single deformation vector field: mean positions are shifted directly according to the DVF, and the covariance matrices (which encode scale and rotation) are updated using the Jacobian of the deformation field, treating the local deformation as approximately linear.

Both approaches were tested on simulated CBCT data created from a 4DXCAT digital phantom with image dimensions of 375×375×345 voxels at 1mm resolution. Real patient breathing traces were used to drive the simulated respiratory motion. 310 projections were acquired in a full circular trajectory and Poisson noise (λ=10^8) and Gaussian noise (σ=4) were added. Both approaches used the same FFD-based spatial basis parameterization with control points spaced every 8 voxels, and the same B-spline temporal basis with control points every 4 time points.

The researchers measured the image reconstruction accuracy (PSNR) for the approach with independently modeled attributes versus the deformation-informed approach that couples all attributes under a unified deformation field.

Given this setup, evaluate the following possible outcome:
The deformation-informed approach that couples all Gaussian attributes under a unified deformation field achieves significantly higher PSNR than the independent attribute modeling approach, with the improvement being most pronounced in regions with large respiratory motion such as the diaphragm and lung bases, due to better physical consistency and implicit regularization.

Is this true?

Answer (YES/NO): NO